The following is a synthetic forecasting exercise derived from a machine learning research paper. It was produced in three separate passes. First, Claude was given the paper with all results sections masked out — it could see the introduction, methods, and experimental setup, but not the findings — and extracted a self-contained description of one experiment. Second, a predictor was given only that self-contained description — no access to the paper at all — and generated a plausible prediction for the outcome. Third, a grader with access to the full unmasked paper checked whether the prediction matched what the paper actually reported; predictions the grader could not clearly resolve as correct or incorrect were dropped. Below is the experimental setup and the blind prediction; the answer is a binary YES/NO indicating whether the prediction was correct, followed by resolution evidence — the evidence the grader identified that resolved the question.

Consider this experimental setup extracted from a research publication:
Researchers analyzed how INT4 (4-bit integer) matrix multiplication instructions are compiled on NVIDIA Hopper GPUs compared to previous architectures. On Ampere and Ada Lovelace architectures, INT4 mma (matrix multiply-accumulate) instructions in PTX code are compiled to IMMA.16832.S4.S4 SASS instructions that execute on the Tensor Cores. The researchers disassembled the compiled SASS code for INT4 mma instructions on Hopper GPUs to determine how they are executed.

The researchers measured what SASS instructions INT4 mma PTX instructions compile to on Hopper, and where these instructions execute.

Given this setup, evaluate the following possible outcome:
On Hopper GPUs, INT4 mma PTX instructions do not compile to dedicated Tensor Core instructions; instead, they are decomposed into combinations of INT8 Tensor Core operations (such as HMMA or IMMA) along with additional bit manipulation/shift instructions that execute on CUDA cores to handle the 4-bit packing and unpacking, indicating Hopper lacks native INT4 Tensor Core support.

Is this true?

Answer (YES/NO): NO